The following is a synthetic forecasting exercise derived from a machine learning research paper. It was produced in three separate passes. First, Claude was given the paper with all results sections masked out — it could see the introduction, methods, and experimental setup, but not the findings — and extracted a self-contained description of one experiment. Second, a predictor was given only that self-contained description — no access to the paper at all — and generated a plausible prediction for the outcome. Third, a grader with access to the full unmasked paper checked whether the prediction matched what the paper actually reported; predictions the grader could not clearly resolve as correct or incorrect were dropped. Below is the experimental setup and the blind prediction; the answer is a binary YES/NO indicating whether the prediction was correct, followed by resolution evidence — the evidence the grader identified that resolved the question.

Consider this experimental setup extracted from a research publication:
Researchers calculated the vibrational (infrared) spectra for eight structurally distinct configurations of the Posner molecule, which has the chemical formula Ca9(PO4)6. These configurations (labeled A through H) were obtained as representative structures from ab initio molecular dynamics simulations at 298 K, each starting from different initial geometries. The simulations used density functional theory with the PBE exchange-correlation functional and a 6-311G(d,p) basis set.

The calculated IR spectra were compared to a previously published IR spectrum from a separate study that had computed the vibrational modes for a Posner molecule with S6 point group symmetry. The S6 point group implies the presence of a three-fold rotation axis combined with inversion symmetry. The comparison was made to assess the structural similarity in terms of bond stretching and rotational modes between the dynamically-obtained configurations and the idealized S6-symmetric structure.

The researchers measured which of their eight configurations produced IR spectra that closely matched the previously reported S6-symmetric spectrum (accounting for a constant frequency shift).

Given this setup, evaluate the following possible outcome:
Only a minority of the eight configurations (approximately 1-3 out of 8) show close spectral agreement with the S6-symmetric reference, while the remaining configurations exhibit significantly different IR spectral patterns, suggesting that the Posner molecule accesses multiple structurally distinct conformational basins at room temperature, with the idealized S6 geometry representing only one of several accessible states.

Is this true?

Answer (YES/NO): YES